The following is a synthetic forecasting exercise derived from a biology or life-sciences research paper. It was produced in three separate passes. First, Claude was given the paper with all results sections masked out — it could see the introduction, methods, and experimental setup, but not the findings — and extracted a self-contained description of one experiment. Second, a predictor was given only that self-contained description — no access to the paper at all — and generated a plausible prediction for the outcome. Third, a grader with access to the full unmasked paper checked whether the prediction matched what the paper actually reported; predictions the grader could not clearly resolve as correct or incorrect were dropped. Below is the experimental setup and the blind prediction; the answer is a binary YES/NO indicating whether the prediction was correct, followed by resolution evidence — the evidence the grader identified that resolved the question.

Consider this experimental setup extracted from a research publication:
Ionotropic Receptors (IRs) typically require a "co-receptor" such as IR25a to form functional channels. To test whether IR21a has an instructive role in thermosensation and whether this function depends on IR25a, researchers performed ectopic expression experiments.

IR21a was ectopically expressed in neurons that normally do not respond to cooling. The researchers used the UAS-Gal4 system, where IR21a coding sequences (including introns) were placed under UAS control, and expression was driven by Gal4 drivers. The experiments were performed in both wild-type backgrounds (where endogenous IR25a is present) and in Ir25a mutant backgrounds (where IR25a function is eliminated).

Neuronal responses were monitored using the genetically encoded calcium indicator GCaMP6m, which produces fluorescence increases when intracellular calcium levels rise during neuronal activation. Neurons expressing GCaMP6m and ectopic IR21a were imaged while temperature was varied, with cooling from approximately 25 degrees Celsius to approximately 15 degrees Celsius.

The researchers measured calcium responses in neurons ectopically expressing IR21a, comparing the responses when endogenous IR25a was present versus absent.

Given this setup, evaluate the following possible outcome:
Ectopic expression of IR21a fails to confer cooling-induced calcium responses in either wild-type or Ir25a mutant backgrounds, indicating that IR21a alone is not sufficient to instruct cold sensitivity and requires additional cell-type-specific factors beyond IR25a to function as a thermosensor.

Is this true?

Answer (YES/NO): NO